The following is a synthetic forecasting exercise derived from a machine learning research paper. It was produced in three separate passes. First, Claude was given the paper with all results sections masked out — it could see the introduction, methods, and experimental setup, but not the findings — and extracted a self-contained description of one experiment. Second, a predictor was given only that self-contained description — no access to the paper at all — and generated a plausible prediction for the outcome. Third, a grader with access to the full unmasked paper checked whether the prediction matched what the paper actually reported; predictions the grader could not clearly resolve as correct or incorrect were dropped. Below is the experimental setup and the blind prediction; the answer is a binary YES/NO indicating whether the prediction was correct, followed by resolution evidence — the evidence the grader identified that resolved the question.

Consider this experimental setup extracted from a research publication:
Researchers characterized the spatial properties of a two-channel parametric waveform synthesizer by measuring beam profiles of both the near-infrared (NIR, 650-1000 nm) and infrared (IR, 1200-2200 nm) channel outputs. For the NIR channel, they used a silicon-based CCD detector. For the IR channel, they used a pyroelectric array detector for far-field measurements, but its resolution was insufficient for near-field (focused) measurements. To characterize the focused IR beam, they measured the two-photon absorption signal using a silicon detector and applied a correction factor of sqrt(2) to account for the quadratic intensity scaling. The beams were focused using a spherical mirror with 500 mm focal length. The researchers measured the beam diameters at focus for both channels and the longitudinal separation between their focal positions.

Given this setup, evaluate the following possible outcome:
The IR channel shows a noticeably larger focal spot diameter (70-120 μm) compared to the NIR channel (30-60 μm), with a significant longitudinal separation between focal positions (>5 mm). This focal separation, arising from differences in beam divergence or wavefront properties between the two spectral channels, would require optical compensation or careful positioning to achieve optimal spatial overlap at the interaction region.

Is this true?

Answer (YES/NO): NO